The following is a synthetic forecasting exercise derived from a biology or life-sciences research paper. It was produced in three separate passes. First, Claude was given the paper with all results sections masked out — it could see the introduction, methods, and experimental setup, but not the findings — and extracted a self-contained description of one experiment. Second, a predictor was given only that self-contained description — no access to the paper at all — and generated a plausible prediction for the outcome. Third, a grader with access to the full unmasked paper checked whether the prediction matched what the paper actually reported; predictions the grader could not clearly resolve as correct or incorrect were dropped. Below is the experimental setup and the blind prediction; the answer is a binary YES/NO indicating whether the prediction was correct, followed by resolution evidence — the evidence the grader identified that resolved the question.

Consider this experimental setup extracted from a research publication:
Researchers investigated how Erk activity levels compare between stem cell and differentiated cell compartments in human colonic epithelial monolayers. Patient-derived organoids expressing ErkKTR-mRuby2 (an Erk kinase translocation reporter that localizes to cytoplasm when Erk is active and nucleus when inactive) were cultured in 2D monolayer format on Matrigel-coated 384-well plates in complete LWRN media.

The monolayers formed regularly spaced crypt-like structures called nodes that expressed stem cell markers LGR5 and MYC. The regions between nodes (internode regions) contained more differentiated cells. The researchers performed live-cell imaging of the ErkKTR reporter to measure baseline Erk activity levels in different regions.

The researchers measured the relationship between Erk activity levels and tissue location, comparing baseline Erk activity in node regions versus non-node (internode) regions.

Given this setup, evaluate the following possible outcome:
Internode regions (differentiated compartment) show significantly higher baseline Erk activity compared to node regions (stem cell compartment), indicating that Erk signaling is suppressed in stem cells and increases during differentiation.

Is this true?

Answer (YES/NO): YES